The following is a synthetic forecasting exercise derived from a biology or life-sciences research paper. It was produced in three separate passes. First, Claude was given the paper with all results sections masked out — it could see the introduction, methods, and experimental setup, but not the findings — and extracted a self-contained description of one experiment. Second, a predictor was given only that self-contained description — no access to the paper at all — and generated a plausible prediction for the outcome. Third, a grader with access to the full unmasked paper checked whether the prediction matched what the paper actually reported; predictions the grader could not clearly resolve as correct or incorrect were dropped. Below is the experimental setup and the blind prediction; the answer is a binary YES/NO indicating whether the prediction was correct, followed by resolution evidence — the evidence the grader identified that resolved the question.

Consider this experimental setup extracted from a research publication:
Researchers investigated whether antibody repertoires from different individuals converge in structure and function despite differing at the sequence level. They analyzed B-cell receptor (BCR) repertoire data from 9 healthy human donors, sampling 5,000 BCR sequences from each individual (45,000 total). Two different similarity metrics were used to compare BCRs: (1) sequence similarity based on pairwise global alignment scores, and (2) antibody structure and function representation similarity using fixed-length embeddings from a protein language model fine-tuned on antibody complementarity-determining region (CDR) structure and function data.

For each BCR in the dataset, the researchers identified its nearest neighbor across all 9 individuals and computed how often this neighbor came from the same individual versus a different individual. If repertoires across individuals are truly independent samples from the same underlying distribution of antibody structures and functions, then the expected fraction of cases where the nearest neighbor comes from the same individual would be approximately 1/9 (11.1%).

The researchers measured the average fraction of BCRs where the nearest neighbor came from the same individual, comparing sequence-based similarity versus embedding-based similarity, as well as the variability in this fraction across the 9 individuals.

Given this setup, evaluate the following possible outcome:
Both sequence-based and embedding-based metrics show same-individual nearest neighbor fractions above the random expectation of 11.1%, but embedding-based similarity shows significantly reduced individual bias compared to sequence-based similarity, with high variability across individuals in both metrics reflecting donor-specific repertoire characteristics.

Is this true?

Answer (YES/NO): NO